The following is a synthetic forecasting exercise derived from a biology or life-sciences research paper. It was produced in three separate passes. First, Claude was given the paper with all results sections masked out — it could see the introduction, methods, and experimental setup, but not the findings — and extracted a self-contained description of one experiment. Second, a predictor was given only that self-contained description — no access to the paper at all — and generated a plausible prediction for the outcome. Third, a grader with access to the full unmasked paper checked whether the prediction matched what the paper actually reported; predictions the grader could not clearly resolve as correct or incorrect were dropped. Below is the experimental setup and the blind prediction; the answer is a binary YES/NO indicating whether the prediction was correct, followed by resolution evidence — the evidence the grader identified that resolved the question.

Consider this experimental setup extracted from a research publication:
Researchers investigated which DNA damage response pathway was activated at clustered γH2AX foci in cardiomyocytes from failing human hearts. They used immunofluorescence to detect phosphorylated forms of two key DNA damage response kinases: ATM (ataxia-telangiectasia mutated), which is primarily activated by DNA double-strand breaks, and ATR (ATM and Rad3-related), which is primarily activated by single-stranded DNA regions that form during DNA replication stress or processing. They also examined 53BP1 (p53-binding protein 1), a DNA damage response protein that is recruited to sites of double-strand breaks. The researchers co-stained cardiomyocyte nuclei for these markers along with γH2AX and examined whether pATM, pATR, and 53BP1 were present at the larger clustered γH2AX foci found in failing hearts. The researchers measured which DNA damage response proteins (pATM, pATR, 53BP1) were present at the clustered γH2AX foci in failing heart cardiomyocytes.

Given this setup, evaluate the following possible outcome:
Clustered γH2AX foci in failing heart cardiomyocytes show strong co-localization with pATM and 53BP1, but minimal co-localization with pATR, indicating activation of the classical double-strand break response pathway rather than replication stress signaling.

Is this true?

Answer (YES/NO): YES